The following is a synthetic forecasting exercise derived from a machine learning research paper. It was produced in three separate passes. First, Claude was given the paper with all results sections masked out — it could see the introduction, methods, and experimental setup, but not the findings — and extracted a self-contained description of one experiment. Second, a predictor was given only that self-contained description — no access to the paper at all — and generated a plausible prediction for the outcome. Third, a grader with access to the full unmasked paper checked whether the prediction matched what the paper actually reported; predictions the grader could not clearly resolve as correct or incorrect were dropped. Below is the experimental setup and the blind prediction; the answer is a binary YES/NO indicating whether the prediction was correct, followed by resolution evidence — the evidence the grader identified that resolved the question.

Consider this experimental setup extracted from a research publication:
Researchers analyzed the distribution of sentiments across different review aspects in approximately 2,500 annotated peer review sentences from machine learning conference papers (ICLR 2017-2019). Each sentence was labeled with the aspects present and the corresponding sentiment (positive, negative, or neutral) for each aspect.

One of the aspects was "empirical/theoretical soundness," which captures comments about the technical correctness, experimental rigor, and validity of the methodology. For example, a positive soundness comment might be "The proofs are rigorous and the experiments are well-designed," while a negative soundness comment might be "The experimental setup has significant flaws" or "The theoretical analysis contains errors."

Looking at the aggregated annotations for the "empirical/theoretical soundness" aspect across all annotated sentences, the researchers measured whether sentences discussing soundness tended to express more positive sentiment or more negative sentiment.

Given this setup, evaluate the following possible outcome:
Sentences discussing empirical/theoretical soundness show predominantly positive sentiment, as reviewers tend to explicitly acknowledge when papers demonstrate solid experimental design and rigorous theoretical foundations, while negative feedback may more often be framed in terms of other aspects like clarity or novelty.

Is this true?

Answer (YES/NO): NO